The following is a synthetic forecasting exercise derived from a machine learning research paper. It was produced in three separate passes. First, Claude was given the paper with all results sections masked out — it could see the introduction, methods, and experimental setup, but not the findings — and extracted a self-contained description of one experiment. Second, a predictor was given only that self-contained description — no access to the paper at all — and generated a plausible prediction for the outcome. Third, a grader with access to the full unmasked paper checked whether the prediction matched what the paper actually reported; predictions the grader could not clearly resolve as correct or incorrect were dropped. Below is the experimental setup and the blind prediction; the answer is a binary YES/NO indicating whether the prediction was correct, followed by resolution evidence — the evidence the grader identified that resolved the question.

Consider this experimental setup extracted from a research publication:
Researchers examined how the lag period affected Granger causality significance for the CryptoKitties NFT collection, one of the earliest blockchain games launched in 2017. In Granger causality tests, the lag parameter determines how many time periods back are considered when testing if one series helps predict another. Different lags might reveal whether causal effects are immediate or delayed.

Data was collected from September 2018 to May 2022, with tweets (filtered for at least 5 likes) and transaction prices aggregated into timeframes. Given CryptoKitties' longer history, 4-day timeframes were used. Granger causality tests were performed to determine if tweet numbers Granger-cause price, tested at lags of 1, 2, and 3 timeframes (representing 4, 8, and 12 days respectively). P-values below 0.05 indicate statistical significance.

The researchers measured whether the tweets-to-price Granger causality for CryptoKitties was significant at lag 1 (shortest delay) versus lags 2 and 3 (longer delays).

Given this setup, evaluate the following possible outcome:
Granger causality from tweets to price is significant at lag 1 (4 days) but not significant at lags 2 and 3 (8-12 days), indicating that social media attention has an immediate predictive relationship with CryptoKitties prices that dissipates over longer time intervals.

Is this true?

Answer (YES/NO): NO